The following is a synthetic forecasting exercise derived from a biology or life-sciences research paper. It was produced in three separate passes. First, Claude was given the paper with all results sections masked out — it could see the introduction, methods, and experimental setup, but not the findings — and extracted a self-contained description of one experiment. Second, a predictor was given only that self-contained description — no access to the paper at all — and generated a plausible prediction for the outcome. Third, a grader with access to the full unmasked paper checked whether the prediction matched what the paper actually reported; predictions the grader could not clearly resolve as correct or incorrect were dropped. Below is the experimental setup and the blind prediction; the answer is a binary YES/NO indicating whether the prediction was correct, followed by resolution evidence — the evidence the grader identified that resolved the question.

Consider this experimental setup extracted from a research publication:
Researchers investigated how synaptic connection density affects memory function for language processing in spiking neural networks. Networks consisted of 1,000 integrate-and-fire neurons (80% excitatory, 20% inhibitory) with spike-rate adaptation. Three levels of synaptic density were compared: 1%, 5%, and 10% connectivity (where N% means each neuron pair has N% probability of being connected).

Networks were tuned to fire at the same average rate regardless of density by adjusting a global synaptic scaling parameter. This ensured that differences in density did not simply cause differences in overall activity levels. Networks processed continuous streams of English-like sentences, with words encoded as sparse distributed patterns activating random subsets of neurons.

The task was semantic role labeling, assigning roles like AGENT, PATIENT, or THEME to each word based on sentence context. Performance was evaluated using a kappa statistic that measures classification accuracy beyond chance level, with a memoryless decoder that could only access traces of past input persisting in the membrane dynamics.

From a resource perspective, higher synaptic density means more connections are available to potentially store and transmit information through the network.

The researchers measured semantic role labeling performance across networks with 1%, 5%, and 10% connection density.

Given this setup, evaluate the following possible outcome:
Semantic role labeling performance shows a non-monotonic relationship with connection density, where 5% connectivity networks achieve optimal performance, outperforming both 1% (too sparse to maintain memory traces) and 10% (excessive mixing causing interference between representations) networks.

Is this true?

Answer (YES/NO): NO